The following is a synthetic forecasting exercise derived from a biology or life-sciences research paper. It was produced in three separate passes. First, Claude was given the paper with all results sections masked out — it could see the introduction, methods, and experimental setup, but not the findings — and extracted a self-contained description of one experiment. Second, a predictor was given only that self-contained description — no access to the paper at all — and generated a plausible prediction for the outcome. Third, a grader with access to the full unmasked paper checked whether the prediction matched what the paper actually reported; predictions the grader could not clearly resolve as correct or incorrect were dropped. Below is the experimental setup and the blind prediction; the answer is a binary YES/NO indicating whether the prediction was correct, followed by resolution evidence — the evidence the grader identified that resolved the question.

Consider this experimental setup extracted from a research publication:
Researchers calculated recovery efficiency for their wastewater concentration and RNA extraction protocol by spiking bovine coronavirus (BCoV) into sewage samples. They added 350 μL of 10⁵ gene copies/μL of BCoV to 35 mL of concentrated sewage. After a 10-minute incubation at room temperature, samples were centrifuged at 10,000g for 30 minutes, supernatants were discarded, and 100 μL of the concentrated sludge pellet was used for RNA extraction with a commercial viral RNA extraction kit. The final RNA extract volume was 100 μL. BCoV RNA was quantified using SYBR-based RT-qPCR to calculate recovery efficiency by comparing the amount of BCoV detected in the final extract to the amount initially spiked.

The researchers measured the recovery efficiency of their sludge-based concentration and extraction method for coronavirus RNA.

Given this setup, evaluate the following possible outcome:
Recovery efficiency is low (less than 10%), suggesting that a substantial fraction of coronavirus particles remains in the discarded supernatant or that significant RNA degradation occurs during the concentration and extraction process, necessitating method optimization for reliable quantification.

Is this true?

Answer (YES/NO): YES